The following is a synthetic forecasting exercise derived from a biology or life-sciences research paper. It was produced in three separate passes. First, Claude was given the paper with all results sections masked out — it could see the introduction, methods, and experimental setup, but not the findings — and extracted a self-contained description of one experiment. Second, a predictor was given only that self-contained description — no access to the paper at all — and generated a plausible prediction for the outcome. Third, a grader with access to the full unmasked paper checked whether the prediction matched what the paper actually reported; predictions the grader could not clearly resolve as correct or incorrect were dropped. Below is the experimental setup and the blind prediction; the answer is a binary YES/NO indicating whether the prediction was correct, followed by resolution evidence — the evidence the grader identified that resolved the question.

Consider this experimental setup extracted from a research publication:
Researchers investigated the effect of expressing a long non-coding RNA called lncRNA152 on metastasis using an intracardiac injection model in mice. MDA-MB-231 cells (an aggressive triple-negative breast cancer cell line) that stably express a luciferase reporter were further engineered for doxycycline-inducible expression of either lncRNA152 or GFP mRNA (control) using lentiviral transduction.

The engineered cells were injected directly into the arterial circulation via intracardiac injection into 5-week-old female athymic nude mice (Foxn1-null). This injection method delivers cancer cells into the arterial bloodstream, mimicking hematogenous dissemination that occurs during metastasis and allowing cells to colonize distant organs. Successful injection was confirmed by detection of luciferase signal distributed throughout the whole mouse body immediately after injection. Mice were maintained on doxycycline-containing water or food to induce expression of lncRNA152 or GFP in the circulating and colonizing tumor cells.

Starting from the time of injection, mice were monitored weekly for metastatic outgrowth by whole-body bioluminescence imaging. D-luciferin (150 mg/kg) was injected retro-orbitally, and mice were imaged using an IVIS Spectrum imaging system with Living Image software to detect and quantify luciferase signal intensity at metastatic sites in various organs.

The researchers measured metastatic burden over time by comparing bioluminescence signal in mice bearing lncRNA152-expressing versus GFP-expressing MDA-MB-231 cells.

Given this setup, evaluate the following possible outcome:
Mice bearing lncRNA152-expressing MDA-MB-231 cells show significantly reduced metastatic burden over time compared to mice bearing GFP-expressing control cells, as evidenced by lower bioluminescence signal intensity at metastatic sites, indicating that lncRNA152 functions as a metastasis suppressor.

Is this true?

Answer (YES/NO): YES